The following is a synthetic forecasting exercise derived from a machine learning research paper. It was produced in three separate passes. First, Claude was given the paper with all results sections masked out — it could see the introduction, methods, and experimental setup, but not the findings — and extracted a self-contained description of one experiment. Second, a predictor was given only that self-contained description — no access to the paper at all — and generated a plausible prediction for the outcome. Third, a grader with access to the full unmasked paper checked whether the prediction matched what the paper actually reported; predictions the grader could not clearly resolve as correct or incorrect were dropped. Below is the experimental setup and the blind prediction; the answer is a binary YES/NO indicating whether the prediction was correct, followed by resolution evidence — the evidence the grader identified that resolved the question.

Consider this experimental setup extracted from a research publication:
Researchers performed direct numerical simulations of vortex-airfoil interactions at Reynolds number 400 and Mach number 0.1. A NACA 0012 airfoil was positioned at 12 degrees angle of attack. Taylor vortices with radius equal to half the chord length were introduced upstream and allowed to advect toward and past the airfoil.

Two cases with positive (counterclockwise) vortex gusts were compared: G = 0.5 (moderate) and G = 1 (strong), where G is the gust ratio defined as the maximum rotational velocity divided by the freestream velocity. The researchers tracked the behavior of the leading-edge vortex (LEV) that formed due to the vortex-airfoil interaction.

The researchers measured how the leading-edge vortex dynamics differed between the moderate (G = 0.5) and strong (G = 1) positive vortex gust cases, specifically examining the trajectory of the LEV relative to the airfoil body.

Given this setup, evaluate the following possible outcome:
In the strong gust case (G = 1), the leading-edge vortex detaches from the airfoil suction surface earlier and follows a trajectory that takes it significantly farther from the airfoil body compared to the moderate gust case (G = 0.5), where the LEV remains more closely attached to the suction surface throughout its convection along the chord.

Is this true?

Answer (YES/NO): YES